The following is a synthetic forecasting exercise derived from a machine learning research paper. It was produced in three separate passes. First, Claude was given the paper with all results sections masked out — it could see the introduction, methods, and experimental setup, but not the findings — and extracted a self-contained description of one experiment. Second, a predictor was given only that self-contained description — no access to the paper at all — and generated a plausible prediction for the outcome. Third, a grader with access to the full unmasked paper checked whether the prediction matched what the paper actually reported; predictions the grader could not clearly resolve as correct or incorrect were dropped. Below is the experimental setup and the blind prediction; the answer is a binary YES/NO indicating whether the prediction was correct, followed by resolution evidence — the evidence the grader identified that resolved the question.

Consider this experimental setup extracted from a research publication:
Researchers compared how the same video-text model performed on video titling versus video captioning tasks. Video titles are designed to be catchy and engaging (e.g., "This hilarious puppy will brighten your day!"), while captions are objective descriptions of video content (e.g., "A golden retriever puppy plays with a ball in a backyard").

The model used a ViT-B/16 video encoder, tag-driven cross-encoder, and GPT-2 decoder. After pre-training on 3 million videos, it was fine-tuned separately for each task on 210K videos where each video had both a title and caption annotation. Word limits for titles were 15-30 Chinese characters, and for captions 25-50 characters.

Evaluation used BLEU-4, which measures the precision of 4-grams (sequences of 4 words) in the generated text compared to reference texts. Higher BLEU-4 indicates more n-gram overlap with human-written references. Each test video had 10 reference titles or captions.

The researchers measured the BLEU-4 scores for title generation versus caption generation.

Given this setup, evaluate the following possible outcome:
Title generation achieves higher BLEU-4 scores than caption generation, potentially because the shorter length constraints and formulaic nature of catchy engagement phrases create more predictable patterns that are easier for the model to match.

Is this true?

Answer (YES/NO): NO